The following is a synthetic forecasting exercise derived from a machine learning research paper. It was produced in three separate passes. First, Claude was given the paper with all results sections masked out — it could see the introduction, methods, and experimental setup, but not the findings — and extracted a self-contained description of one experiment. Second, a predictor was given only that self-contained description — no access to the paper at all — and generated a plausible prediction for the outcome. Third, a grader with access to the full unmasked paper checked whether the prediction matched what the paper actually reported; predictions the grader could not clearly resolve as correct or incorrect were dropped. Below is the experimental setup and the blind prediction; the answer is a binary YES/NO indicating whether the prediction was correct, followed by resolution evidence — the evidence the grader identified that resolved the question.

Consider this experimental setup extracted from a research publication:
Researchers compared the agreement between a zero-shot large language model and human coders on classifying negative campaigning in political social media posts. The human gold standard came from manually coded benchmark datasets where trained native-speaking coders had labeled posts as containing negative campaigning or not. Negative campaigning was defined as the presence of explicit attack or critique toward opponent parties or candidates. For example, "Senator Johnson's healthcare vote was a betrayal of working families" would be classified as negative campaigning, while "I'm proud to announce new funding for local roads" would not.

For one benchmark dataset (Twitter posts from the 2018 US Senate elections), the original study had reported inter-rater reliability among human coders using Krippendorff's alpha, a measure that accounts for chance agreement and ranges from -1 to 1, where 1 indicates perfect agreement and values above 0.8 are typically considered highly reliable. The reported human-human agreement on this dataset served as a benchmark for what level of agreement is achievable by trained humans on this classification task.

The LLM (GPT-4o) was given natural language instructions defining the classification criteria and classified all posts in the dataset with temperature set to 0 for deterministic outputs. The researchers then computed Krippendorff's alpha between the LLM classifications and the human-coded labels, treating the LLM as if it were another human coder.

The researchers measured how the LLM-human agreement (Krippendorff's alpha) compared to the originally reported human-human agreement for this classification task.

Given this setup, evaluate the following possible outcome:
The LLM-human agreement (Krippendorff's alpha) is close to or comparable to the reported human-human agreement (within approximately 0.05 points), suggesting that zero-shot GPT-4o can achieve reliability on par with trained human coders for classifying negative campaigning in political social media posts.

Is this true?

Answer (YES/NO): NO